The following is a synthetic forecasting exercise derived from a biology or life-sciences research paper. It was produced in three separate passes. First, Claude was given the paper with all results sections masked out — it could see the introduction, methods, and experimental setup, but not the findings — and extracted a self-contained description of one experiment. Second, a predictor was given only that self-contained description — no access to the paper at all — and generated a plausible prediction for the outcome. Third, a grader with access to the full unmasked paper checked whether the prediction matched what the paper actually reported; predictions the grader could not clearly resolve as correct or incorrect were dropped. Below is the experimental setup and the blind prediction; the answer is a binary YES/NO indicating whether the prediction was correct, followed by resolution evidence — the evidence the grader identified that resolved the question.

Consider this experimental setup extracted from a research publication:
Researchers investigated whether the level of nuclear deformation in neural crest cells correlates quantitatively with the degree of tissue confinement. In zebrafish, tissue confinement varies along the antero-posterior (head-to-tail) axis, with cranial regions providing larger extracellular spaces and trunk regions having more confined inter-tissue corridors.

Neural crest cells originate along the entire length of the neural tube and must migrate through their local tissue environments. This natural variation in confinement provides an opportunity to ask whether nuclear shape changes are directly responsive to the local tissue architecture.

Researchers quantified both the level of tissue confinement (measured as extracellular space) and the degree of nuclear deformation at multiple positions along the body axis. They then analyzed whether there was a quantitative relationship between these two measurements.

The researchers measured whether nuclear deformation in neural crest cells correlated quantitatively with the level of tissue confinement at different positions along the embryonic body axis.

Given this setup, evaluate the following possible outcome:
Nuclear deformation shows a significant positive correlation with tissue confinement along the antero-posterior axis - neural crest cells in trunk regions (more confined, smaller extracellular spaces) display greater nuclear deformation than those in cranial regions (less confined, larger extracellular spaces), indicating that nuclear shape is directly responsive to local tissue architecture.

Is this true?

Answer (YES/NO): YES